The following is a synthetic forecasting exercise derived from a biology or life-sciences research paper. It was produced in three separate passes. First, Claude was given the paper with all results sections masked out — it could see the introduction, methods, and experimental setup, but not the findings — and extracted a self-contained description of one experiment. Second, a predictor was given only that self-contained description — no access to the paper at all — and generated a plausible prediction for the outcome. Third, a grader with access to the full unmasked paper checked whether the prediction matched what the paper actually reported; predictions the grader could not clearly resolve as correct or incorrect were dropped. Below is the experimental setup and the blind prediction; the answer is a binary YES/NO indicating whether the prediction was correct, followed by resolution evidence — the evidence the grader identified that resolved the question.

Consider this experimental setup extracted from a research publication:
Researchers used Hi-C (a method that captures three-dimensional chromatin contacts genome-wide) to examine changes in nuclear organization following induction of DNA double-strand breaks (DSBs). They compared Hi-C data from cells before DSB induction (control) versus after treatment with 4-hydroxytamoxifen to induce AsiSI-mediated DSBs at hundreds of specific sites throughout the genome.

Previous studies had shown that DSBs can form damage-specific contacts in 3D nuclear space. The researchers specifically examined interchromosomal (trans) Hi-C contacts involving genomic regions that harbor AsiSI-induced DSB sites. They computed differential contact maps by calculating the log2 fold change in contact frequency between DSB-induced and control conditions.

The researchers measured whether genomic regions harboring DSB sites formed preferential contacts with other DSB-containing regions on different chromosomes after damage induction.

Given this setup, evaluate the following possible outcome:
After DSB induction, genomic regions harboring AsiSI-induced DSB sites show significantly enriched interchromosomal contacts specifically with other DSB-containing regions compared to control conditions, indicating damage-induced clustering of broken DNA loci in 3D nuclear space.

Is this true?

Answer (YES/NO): YES